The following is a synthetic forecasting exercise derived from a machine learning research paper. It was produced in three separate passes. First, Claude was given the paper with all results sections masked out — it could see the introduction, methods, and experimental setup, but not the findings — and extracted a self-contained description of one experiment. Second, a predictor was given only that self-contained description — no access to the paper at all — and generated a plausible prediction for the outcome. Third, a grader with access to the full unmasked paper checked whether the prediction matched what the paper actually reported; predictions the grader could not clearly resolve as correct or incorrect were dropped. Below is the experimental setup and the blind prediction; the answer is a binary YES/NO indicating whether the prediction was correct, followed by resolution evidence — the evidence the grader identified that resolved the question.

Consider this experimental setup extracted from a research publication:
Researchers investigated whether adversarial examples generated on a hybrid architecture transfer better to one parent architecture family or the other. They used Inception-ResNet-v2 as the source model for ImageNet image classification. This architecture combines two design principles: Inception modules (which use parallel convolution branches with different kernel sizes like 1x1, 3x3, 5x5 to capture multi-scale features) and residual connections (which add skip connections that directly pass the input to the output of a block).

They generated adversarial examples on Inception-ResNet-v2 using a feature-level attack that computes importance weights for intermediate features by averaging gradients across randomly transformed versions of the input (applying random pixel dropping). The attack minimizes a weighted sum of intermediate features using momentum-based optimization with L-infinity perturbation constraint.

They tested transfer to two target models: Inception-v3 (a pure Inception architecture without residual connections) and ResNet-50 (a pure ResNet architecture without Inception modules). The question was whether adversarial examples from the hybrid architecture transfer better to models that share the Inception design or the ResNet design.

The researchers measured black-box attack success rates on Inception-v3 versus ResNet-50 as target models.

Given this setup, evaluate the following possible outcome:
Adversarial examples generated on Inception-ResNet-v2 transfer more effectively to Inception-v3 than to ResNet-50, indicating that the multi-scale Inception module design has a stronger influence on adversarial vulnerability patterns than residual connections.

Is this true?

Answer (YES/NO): YES